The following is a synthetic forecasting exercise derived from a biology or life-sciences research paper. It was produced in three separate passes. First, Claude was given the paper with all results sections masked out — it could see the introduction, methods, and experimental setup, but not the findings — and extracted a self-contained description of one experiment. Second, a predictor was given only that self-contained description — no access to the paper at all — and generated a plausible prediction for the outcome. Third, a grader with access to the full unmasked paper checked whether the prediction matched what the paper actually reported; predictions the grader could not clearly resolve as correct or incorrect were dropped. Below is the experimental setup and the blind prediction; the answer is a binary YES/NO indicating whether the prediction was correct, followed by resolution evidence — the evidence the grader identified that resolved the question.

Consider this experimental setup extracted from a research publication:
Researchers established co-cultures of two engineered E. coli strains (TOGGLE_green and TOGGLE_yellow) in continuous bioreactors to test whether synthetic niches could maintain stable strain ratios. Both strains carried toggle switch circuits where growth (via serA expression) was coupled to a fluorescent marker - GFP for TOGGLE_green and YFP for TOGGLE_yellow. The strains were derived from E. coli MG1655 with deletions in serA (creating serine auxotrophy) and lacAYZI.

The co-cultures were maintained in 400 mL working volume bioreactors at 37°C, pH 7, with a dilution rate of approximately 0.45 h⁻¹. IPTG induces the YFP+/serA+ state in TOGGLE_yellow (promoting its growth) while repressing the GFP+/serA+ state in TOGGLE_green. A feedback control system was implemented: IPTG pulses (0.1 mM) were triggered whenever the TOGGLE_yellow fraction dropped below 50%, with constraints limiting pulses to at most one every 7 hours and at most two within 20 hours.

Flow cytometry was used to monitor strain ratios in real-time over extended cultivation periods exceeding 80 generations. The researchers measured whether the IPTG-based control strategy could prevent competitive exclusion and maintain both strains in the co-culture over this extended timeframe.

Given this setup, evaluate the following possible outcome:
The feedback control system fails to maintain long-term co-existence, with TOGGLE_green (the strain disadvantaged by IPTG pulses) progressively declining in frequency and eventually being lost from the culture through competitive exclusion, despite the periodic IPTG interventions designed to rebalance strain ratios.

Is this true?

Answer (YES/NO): NO